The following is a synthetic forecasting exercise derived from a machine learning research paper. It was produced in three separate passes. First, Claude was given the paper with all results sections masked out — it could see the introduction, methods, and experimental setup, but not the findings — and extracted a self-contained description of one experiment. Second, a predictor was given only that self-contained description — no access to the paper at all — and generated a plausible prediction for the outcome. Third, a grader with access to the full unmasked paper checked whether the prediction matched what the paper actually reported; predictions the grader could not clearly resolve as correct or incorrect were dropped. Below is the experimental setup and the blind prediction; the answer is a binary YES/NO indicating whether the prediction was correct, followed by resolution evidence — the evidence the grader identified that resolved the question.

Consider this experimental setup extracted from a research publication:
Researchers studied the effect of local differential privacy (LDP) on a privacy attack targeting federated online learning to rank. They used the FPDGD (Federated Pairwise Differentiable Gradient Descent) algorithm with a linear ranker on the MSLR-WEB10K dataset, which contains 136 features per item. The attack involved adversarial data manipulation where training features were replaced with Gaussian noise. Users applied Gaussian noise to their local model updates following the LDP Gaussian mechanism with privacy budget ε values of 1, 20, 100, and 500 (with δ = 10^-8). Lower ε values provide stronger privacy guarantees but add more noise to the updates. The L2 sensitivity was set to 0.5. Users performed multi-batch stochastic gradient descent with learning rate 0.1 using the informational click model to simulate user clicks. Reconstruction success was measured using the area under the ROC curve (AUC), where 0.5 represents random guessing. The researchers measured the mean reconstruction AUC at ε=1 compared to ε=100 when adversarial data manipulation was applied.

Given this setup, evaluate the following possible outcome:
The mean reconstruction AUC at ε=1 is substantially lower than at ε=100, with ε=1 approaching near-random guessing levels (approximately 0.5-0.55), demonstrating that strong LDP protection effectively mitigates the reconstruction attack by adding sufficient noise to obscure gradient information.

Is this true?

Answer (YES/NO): YES